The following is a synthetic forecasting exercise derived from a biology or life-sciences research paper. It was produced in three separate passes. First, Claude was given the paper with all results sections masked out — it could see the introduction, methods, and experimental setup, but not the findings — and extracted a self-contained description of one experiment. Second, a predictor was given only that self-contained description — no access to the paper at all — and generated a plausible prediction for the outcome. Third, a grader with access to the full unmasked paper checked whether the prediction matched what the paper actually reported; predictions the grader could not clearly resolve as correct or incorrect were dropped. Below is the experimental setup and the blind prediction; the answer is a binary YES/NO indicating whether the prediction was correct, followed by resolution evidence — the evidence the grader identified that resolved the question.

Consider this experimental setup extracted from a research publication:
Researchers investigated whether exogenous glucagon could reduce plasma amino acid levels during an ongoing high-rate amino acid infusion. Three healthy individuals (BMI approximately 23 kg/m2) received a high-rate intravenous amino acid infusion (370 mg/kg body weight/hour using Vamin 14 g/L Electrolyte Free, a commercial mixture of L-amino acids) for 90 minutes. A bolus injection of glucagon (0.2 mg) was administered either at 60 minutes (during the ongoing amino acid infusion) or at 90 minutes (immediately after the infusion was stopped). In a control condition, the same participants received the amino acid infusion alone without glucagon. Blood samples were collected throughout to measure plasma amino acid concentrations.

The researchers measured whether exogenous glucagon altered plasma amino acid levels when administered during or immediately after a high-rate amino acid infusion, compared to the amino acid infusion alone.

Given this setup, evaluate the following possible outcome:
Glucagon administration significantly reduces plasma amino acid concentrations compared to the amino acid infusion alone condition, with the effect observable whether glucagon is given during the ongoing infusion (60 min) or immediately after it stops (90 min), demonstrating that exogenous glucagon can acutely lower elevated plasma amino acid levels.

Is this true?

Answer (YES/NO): NO